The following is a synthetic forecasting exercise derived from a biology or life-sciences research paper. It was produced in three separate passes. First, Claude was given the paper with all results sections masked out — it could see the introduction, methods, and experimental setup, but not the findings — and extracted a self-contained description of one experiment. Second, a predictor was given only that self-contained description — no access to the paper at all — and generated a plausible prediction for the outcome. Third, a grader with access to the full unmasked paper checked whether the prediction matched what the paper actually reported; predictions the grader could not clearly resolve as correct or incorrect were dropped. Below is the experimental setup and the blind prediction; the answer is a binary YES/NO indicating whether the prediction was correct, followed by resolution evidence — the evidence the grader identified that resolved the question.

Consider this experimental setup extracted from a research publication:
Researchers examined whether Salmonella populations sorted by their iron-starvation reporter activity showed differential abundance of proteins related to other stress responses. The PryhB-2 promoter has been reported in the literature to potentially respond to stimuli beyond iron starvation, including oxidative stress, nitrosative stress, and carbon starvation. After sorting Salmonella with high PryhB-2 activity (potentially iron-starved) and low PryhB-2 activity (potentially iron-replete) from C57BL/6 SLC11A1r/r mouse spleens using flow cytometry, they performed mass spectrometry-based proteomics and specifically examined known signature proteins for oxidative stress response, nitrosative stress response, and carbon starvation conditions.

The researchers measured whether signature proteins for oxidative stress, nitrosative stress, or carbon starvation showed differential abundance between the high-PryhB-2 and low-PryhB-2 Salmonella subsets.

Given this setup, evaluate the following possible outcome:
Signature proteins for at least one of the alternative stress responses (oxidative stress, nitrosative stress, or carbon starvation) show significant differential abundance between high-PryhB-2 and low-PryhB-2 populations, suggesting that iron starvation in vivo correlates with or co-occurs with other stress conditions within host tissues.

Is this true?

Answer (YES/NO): NO